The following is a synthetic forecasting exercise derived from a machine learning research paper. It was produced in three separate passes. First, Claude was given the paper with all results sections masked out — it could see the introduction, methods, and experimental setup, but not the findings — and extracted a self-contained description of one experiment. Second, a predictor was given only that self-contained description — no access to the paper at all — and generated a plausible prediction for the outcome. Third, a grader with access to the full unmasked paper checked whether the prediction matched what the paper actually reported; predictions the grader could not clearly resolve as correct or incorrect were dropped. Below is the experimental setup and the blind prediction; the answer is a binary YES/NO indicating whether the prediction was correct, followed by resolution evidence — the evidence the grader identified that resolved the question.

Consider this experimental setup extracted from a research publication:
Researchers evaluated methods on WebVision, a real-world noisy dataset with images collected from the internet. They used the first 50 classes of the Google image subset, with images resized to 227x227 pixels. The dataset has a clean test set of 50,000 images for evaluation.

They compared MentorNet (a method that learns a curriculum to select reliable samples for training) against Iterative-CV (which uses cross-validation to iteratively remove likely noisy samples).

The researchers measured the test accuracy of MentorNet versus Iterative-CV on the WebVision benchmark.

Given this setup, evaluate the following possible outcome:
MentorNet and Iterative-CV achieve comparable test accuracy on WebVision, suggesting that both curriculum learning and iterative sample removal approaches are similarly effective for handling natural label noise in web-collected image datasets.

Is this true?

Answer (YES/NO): NO